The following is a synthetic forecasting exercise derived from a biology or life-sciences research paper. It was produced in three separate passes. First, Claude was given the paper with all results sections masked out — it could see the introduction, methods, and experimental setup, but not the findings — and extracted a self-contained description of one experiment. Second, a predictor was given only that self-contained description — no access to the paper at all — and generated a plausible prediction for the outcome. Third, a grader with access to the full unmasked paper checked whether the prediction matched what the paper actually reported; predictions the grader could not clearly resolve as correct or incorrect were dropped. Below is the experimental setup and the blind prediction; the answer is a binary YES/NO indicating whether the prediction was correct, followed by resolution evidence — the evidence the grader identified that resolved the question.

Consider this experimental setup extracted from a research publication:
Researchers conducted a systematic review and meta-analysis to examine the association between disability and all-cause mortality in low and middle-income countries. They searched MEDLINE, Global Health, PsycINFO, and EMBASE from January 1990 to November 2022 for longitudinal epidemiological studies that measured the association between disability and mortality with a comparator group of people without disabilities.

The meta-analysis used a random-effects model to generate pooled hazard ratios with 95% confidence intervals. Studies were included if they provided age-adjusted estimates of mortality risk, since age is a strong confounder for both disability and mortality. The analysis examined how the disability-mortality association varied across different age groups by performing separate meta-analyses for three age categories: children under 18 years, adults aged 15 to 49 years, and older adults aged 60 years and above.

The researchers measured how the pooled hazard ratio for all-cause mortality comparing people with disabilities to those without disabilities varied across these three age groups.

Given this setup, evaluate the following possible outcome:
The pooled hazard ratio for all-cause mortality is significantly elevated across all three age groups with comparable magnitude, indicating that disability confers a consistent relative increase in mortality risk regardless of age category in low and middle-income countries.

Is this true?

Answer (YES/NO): NO